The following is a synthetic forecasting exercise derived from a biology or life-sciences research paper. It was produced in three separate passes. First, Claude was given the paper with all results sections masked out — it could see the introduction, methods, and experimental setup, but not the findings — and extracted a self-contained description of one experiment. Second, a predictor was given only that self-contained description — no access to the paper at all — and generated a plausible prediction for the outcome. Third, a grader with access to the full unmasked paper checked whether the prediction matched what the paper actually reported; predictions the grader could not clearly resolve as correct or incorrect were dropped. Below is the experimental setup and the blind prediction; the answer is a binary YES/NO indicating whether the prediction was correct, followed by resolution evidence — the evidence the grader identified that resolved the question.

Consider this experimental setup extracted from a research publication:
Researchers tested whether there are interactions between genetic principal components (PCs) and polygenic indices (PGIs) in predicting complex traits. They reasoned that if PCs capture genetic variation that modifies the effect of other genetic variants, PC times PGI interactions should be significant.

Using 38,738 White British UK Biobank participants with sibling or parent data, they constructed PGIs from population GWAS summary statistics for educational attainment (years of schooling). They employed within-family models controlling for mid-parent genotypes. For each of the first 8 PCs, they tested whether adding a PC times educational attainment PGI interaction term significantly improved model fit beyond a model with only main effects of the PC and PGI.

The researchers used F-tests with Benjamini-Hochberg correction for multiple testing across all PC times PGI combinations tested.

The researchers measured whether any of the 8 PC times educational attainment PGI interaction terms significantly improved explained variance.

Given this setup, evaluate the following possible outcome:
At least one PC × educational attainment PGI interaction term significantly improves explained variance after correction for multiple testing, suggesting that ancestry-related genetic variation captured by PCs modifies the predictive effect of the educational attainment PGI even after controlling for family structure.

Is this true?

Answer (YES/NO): YES